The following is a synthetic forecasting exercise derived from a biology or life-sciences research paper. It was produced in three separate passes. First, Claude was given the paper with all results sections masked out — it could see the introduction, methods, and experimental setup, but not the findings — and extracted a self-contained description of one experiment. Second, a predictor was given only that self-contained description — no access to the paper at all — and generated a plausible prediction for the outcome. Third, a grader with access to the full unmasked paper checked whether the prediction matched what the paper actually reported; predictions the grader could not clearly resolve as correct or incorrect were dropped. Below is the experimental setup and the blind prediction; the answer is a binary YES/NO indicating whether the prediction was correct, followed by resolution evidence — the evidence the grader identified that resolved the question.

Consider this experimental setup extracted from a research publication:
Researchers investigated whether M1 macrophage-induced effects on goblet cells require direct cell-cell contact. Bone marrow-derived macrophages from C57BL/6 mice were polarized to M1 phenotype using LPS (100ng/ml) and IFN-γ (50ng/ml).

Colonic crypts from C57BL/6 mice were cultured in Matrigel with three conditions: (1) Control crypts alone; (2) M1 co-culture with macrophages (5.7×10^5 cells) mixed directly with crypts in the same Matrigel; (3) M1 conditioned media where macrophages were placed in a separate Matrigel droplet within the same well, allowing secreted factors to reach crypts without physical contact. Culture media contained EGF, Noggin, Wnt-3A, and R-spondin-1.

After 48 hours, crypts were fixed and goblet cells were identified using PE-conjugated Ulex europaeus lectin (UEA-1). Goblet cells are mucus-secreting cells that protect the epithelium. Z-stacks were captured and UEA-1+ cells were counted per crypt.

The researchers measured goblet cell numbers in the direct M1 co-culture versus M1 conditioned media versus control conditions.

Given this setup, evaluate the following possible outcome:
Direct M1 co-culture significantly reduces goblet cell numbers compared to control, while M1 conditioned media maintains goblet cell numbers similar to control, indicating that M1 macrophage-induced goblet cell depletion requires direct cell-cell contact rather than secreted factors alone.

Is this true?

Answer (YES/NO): YES